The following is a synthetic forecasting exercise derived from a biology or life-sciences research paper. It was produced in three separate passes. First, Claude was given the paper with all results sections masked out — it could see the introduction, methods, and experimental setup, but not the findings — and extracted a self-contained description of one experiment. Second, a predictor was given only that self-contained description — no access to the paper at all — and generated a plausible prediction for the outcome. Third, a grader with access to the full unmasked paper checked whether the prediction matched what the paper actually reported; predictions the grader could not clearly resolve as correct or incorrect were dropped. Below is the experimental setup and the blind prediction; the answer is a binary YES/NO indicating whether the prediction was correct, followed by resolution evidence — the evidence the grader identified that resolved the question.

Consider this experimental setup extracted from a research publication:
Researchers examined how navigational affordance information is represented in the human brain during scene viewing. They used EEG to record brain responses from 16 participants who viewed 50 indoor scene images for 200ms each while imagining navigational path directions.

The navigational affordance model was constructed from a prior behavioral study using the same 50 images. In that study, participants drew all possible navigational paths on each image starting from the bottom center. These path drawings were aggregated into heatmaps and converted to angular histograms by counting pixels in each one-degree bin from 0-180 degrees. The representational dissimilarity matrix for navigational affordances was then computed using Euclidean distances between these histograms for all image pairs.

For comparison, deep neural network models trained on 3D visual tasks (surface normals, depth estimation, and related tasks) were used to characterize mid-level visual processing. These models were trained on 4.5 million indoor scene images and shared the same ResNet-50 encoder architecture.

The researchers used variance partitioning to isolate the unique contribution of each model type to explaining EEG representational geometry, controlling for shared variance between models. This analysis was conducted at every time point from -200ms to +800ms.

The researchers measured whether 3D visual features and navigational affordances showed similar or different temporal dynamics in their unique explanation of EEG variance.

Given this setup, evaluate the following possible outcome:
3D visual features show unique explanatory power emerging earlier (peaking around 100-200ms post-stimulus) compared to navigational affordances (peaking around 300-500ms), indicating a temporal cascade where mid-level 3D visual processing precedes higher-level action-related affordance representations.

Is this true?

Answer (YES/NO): YES